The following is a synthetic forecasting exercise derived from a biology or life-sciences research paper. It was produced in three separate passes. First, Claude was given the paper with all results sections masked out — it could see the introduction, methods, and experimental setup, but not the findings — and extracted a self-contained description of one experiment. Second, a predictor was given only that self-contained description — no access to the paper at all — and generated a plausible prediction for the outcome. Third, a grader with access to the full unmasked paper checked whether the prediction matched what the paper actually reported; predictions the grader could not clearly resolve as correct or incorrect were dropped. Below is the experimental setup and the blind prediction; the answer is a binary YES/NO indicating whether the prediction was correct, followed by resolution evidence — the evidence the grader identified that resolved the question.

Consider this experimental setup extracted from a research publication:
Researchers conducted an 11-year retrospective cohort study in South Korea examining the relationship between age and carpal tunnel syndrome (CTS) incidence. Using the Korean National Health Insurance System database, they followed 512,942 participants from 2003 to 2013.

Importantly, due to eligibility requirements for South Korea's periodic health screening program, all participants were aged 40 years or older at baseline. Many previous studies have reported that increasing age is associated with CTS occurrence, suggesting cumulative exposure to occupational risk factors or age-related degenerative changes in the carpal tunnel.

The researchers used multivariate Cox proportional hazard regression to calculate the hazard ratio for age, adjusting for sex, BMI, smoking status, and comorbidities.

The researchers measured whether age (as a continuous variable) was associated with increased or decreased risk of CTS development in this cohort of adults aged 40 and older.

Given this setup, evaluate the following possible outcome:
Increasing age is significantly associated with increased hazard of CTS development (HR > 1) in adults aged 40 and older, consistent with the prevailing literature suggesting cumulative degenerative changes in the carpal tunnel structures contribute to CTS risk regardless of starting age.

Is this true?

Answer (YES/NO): NO